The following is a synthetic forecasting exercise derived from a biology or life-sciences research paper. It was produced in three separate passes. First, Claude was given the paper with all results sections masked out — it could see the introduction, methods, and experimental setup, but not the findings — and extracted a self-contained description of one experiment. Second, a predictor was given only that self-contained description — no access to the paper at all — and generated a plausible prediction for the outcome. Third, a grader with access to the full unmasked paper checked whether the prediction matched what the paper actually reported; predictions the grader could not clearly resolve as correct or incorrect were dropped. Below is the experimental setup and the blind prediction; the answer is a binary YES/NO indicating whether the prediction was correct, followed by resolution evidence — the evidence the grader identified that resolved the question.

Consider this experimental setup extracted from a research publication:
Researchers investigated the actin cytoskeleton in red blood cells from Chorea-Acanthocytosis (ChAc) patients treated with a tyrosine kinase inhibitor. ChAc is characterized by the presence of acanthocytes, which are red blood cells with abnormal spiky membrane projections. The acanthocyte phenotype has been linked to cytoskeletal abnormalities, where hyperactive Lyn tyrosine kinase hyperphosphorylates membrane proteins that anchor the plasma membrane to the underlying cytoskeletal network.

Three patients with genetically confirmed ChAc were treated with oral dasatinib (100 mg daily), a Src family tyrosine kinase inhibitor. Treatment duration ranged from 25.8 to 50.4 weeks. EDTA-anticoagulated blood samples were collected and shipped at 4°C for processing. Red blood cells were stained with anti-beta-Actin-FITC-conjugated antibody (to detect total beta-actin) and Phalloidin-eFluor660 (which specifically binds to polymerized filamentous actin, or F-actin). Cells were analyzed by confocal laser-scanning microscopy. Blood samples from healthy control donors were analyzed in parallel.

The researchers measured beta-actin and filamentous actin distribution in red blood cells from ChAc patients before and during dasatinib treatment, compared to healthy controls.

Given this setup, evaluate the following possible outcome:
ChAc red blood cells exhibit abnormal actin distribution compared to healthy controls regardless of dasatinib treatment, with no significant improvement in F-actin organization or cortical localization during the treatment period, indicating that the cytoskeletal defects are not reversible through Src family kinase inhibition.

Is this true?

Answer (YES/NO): NO